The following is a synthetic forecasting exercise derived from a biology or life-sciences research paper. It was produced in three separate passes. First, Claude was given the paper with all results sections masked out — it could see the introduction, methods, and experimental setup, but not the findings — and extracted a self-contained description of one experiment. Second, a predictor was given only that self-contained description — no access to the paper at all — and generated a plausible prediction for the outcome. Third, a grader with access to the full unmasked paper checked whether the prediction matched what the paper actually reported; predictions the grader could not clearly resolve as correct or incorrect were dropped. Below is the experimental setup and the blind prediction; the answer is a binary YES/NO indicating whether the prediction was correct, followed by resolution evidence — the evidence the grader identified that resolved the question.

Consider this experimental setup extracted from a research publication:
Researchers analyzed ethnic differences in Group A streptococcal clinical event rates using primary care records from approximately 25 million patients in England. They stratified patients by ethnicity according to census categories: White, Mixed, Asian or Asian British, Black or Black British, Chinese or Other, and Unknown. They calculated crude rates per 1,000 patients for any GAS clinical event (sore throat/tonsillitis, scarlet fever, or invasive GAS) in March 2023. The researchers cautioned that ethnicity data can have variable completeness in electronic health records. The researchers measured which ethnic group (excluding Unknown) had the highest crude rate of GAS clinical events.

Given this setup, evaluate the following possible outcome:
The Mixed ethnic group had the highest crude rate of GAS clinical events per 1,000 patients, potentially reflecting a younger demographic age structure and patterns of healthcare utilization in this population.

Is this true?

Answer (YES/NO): YES